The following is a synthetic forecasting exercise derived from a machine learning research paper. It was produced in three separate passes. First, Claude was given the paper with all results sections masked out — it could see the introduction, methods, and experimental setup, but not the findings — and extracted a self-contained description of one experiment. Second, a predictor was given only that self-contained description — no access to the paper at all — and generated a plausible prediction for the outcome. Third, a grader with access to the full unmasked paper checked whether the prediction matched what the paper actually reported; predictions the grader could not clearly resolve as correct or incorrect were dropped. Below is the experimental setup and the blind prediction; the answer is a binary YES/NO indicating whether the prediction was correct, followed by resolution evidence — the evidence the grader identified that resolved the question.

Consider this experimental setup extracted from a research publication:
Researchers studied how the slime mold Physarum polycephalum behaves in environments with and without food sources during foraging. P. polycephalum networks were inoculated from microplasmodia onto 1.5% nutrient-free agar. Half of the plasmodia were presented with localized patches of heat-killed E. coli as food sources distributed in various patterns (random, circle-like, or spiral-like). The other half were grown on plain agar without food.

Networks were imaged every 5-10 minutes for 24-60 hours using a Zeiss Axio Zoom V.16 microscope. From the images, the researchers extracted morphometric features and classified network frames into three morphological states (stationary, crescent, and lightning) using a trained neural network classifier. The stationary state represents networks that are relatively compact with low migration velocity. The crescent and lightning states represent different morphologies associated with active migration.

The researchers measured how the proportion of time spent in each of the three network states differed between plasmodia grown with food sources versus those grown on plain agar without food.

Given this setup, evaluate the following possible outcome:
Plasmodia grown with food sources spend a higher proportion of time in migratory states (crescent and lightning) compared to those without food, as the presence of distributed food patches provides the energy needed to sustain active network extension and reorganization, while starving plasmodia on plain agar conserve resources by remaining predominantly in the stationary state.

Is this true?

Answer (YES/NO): NO